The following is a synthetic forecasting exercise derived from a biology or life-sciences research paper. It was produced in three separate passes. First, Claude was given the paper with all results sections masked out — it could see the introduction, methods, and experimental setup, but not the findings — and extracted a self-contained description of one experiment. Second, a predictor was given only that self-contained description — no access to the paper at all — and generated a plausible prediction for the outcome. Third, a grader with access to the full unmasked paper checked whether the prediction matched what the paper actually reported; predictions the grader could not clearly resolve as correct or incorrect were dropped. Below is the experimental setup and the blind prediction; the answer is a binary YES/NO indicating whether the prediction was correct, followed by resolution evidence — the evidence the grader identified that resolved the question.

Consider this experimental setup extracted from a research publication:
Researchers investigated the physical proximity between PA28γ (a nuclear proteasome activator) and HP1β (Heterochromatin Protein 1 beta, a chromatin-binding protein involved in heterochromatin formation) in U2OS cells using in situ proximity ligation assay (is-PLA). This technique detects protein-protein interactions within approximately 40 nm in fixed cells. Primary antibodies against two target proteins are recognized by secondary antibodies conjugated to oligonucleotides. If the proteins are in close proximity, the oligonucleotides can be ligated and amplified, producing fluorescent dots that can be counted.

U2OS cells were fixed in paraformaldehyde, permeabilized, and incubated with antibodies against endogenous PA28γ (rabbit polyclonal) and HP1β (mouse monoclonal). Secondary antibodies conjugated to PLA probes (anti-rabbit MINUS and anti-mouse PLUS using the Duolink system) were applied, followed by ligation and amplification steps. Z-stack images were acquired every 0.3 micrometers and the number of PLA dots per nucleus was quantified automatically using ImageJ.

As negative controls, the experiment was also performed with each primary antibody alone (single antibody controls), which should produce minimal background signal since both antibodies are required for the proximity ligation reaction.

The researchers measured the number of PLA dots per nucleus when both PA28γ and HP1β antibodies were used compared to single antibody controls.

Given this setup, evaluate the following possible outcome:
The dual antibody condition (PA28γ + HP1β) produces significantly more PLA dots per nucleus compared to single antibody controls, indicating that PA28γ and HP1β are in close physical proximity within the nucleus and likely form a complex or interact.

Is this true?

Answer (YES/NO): YES